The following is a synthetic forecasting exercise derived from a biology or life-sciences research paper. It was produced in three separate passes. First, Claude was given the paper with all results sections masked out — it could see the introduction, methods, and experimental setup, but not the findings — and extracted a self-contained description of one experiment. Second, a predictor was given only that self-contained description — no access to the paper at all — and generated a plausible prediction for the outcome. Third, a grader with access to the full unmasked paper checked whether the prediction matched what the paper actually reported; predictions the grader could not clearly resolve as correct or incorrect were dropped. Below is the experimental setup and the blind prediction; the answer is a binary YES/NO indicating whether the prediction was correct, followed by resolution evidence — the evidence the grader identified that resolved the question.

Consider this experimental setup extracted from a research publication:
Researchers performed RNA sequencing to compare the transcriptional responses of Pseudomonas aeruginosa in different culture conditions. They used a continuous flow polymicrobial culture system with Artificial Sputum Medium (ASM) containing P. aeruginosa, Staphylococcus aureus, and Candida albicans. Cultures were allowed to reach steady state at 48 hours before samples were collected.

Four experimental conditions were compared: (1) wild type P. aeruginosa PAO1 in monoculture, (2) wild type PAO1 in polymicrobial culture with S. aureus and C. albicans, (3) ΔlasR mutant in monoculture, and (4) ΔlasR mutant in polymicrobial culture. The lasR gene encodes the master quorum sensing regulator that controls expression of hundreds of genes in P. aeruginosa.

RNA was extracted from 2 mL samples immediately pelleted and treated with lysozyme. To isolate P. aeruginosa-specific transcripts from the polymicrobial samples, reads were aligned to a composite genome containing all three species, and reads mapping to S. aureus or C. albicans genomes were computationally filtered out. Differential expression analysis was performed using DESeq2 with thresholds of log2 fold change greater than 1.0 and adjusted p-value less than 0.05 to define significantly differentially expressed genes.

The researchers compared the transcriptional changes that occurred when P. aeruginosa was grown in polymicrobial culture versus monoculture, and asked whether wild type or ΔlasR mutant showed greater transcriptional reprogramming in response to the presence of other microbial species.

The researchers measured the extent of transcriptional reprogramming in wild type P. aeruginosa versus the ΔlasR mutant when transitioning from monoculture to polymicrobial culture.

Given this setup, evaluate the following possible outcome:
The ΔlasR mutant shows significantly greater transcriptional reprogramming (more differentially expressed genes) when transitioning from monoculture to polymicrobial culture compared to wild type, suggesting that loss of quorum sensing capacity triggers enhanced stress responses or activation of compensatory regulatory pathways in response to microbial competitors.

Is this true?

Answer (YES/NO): YES